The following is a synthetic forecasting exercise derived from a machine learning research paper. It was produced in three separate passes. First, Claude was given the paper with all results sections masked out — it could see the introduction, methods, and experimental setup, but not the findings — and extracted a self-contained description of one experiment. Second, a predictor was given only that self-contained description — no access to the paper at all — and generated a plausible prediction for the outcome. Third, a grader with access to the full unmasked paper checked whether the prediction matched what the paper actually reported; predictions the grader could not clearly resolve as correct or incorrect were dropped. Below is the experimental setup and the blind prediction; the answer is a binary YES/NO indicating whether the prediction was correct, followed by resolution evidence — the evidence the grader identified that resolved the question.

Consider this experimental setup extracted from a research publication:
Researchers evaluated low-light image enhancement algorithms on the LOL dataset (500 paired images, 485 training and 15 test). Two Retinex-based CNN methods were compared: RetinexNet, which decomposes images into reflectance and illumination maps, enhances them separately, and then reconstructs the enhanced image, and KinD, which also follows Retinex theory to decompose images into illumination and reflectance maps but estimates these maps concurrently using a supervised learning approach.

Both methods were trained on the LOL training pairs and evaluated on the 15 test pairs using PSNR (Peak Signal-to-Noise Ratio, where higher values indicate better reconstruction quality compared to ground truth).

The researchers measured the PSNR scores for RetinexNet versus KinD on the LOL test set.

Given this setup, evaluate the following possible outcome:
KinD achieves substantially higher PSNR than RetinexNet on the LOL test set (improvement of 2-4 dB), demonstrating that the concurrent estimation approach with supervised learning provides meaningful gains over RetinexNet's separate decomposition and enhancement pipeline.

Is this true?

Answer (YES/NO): NO